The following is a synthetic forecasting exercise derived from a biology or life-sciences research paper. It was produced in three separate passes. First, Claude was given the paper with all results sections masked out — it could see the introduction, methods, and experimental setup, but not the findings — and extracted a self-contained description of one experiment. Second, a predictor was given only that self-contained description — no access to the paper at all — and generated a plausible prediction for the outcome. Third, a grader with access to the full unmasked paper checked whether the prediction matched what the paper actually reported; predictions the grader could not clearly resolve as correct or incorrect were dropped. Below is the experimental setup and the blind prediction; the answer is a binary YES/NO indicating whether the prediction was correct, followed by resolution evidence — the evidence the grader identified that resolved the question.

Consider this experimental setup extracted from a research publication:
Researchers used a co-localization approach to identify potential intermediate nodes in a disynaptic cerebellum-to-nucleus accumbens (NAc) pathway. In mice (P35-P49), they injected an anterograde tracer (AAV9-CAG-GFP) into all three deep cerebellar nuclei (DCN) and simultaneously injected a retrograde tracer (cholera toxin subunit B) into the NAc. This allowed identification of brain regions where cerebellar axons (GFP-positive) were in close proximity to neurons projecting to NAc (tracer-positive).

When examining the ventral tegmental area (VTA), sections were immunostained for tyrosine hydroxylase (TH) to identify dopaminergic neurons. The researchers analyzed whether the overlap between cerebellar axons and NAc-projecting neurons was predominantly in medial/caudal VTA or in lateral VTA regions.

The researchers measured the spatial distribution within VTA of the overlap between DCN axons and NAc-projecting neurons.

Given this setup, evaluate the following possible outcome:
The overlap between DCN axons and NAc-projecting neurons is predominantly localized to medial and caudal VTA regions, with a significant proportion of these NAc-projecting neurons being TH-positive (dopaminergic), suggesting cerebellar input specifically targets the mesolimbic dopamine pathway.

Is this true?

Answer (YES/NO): NO